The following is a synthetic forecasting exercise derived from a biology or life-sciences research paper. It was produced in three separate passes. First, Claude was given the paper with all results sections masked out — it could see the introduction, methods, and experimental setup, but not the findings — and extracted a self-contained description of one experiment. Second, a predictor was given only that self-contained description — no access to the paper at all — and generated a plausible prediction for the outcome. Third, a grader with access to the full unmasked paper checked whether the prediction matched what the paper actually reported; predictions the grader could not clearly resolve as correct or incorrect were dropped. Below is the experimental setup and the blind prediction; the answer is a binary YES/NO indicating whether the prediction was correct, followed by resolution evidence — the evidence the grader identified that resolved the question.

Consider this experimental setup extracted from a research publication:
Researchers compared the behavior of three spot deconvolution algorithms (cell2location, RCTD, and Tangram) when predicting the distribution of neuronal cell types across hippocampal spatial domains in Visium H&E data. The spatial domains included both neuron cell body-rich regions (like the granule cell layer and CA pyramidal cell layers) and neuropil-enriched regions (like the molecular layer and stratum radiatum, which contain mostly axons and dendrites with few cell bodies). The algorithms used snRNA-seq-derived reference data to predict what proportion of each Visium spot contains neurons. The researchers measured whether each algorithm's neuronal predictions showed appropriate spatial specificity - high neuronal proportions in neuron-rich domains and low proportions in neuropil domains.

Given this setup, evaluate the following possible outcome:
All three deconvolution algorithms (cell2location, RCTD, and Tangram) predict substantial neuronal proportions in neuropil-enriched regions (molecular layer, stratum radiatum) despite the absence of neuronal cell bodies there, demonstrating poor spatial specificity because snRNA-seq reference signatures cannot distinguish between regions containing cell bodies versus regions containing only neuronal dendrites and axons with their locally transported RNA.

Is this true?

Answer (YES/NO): NO